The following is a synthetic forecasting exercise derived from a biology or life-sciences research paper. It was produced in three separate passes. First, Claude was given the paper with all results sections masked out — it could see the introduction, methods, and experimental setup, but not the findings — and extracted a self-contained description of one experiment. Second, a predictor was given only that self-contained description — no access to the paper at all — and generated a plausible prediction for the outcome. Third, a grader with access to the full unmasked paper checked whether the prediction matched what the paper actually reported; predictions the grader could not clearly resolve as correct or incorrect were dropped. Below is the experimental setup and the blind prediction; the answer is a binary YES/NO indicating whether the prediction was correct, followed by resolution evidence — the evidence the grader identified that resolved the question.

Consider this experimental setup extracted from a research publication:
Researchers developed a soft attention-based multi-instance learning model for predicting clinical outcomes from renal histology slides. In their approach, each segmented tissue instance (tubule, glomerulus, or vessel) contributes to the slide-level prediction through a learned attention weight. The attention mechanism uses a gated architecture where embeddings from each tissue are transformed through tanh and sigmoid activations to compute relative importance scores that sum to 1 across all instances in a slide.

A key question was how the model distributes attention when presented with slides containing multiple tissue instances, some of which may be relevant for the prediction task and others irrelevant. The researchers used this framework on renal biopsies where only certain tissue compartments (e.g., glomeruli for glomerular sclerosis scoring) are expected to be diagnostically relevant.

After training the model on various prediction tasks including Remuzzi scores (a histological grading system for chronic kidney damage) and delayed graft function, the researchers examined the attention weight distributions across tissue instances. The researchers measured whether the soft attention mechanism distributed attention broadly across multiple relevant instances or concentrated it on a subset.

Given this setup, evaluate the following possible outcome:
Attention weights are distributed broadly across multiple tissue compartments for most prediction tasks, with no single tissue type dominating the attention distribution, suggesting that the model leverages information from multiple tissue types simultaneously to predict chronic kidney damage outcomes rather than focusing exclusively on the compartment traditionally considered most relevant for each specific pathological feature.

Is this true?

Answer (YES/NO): NO